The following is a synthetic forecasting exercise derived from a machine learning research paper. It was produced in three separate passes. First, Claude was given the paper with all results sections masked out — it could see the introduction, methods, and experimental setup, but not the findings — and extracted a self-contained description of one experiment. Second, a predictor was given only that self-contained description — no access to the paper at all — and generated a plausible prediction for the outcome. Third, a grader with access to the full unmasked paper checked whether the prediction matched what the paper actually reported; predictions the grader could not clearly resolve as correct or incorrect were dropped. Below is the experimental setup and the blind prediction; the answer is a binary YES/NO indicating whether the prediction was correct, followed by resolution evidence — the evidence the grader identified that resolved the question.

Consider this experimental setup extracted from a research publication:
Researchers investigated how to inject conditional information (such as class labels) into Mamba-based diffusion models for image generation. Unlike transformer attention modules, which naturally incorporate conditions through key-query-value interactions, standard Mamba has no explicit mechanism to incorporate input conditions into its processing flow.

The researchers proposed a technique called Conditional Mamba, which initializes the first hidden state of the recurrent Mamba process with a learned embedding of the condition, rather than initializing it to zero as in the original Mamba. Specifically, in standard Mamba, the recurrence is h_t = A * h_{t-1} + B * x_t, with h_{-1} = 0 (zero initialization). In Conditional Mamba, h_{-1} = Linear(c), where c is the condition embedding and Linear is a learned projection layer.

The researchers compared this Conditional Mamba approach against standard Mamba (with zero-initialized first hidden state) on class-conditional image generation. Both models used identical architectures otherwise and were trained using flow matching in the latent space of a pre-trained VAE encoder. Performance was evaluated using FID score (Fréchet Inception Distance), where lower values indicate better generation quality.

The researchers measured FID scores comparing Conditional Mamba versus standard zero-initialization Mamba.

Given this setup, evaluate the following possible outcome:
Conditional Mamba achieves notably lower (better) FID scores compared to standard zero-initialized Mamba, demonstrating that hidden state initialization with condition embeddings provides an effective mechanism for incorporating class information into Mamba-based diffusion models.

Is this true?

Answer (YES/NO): YES